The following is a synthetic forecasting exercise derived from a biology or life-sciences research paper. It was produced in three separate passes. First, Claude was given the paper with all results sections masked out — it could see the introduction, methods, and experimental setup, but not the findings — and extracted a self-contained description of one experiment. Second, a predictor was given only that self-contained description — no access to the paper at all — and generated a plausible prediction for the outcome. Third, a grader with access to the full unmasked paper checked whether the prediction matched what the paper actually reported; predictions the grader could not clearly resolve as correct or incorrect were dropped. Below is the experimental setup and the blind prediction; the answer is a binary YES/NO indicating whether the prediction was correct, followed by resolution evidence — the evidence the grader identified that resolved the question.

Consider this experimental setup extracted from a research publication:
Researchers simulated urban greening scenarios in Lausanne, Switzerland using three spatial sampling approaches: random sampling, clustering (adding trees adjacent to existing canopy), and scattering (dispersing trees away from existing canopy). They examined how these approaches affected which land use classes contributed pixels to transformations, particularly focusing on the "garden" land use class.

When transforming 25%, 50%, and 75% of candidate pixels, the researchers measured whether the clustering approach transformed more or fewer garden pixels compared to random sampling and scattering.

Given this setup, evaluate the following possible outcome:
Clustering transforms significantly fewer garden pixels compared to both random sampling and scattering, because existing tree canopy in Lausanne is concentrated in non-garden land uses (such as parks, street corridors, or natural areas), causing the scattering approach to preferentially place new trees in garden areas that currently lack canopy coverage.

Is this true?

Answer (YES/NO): NO